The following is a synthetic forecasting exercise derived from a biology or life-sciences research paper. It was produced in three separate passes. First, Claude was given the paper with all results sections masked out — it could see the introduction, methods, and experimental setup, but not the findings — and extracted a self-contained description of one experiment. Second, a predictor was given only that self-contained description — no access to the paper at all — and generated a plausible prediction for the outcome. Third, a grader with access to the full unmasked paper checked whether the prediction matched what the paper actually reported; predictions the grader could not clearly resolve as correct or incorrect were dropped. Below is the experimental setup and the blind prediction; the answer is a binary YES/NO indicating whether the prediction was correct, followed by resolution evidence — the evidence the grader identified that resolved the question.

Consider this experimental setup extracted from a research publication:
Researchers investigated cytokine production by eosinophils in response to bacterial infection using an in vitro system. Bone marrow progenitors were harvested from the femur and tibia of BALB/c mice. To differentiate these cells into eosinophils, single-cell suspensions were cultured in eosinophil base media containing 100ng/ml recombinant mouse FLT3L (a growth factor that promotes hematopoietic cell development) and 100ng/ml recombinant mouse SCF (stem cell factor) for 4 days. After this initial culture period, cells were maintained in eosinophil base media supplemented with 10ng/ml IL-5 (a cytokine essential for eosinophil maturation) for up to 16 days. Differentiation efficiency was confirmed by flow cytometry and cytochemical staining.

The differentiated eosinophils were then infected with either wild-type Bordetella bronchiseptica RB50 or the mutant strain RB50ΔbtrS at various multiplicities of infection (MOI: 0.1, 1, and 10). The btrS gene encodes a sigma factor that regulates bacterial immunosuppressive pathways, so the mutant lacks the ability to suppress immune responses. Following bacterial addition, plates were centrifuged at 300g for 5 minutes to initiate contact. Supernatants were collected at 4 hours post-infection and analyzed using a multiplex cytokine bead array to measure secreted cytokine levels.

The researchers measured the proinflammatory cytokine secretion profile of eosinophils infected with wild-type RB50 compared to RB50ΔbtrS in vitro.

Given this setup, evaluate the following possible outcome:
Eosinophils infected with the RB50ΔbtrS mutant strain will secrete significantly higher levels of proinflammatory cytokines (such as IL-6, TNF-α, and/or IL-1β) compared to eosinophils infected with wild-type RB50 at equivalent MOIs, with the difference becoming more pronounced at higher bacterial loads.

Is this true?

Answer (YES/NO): NO